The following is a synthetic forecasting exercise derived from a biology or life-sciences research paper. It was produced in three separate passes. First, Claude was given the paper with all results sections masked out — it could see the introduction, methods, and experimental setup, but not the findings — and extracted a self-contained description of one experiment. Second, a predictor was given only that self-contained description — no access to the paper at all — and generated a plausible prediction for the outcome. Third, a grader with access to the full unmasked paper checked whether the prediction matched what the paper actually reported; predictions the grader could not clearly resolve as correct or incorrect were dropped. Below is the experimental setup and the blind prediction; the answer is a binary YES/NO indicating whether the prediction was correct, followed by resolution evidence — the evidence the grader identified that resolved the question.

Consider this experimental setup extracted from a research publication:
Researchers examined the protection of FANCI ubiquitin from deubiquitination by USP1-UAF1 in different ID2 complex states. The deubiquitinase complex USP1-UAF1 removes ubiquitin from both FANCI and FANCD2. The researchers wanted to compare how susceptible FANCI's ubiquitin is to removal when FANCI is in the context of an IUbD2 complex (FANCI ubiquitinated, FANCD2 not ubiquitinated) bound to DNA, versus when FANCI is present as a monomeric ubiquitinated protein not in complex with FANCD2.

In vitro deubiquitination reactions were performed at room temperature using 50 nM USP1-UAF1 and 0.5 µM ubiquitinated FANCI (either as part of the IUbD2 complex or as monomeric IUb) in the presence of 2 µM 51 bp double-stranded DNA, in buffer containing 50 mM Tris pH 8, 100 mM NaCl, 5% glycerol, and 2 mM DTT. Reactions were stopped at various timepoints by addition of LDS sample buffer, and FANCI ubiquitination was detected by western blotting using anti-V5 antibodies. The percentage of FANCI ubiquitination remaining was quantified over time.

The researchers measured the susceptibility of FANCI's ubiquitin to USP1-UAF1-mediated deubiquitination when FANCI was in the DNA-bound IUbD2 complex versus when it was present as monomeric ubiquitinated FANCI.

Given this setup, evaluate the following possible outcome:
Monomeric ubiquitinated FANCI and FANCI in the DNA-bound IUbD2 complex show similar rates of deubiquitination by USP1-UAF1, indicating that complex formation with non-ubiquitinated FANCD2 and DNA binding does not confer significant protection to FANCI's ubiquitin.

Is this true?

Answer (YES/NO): NO